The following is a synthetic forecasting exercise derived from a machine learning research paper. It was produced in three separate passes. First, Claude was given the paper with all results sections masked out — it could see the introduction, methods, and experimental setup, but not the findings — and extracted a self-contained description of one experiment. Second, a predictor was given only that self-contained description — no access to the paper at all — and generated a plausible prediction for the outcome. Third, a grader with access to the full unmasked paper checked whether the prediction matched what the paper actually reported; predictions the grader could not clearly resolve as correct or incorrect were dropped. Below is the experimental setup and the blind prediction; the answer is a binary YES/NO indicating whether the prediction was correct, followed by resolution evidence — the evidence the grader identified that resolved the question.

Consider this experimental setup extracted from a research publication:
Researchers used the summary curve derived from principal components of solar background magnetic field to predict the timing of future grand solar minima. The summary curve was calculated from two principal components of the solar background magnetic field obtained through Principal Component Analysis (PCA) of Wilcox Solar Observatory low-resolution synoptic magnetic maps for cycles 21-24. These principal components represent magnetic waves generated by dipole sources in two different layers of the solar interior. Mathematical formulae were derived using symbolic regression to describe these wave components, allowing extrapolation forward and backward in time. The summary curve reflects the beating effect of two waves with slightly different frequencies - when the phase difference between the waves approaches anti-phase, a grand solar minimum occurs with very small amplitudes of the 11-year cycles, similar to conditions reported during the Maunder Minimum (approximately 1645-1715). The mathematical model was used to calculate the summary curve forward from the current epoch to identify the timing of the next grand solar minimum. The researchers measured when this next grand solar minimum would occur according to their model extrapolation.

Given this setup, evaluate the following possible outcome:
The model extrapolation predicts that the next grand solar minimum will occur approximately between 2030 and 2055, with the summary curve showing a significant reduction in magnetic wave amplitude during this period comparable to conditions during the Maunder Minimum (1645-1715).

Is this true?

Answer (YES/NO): NO